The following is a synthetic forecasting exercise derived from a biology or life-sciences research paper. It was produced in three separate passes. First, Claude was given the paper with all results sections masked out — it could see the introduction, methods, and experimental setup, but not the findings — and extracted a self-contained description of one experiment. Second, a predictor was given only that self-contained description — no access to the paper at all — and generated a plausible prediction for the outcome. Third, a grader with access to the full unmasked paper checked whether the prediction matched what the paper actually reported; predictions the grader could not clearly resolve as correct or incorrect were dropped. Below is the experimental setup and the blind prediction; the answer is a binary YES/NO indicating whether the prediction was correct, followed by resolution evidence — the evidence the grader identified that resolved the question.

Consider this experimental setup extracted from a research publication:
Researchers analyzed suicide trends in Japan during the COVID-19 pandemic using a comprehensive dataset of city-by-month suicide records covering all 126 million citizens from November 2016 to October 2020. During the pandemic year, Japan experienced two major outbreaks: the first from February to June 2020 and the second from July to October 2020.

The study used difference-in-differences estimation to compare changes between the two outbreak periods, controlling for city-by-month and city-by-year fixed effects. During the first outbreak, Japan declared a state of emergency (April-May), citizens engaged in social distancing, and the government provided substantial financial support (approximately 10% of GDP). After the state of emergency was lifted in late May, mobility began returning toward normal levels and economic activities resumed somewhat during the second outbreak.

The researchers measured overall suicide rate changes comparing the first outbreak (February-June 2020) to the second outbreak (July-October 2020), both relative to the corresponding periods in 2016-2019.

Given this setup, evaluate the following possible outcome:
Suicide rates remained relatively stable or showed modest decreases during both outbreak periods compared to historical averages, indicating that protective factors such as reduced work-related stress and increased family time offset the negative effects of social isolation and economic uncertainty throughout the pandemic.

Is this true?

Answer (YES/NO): NO